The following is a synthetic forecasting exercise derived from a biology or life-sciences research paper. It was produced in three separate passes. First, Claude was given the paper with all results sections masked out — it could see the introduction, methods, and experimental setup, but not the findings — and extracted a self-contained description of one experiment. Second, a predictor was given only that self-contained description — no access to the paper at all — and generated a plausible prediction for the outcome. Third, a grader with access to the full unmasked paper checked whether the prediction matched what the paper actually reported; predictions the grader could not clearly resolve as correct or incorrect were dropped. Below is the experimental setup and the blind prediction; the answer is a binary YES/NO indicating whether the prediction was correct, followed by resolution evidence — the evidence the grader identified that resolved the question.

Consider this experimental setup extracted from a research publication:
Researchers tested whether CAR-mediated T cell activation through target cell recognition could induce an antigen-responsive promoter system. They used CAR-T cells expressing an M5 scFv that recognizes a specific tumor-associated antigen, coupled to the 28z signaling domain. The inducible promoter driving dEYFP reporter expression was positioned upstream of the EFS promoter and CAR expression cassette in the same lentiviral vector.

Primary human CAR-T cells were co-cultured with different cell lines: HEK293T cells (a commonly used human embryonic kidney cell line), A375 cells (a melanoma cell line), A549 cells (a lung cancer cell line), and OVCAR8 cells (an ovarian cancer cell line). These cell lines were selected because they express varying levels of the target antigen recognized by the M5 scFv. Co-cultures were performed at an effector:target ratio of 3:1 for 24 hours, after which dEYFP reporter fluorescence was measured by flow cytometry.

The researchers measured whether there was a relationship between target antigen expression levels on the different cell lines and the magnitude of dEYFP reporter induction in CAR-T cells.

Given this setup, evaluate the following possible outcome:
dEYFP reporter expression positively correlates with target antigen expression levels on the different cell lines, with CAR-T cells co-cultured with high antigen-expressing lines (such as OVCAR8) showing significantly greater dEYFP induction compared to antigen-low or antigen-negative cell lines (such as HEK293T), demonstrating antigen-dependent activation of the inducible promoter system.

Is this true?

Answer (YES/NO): YES